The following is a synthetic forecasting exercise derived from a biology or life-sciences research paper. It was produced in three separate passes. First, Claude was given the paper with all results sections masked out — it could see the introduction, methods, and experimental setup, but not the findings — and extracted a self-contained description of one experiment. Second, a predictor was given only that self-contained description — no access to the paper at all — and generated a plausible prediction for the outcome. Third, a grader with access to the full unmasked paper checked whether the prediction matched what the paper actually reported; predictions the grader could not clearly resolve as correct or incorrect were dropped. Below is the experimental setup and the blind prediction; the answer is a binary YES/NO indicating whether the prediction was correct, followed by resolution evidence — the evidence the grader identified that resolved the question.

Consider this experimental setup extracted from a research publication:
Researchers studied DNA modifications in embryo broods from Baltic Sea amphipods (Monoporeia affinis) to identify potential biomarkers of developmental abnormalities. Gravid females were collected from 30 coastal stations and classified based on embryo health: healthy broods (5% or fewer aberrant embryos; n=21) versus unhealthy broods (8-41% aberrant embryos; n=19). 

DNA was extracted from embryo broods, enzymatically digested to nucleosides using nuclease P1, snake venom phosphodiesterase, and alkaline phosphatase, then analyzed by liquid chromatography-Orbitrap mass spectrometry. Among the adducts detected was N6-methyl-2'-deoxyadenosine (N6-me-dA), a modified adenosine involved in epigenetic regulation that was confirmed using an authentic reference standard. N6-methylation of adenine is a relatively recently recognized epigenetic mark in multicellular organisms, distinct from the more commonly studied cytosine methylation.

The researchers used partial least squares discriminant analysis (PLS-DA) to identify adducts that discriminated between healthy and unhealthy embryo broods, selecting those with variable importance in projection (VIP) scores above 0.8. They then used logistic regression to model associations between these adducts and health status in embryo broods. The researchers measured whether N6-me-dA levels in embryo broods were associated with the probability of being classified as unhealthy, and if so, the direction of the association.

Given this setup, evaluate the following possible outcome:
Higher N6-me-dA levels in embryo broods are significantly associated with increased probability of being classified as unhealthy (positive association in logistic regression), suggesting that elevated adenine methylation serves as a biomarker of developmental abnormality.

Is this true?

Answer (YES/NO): NO